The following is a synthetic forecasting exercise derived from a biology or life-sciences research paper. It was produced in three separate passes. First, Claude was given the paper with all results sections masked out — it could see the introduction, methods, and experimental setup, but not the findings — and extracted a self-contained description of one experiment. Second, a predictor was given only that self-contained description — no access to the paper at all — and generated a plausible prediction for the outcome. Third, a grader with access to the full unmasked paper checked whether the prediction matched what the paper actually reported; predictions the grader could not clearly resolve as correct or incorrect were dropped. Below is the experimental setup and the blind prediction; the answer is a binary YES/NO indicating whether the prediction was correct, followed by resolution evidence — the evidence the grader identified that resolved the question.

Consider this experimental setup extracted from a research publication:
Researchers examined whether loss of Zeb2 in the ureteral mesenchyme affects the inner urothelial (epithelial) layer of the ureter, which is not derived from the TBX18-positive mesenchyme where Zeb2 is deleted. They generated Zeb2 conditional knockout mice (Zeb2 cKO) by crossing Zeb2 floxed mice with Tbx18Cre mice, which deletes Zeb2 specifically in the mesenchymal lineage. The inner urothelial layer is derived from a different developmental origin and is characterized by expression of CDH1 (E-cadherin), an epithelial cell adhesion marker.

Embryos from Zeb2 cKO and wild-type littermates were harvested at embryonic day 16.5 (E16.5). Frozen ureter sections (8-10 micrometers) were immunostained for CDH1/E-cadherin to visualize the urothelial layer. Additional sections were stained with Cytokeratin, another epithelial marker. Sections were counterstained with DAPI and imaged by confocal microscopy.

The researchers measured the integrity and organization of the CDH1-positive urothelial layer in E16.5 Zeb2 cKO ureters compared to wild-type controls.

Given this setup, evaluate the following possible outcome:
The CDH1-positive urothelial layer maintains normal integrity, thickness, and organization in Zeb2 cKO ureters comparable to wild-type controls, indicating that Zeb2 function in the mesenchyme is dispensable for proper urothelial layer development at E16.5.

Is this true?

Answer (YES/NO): NO